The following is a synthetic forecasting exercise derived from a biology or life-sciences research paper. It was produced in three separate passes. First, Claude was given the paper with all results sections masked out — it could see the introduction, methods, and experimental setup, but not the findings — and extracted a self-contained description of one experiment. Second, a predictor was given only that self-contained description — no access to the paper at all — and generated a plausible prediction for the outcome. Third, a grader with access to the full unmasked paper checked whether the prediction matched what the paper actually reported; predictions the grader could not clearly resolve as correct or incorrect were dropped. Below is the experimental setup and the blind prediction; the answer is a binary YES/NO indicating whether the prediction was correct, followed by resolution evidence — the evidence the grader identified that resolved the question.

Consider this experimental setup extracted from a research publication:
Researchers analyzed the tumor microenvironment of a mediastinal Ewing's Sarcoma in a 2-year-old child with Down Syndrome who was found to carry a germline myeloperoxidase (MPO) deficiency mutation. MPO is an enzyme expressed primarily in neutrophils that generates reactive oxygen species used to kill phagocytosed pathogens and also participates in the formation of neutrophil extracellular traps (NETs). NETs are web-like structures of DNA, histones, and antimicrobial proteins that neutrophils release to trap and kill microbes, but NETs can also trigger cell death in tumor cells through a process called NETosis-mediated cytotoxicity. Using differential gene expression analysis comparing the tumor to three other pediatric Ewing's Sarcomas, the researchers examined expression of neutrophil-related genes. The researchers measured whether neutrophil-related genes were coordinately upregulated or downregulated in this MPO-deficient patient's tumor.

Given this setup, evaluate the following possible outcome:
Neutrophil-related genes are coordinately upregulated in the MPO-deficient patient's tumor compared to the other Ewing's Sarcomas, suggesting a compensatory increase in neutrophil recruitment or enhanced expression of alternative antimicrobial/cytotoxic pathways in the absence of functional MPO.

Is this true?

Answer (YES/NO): YES